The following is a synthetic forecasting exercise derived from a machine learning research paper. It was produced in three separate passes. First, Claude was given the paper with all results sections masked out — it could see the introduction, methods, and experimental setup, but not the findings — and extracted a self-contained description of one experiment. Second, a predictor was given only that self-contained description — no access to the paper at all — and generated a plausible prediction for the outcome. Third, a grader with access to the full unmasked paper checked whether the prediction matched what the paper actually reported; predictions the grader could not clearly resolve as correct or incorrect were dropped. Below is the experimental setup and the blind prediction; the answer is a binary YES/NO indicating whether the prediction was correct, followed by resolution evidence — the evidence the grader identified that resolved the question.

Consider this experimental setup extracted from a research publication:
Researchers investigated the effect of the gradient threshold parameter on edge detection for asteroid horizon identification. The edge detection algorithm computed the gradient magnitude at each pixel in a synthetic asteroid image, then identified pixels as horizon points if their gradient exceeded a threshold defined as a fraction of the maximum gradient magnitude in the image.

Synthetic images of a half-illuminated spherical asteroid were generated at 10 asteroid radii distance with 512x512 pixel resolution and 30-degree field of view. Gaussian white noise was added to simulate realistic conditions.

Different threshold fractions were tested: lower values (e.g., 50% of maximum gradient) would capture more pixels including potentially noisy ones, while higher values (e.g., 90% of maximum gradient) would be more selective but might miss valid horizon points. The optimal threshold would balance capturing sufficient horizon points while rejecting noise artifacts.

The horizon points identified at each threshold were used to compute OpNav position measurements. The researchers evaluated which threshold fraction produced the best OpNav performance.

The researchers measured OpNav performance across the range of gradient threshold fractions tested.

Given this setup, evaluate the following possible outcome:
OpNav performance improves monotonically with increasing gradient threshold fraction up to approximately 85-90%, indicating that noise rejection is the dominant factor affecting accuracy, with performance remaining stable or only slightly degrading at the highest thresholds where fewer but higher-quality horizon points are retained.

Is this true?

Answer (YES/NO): NO